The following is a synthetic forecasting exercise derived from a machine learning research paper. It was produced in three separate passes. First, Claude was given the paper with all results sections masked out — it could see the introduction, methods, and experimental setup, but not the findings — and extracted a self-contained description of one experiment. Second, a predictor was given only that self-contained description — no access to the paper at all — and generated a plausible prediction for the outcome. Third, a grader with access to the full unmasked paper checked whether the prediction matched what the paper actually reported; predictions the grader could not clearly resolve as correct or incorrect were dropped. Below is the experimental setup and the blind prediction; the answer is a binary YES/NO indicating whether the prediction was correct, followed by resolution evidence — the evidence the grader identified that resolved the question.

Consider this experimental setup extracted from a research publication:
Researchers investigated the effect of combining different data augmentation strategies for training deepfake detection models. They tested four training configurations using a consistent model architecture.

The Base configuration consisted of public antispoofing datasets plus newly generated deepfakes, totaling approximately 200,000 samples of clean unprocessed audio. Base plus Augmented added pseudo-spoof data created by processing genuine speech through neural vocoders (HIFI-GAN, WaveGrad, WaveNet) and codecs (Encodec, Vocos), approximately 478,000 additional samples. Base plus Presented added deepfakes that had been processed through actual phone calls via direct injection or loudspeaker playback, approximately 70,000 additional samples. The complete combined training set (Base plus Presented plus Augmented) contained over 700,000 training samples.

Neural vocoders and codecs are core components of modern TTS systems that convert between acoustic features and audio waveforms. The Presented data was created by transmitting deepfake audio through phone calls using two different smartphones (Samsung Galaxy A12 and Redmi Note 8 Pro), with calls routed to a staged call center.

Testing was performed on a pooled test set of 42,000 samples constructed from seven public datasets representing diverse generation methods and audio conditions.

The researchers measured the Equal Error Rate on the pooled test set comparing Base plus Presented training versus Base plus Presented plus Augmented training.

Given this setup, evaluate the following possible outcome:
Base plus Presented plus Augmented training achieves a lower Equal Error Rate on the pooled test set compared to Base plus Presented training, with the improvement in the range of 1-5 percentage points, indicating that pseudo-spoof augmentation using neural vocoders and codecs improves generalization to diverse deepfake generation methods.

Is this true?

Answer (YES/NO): YES